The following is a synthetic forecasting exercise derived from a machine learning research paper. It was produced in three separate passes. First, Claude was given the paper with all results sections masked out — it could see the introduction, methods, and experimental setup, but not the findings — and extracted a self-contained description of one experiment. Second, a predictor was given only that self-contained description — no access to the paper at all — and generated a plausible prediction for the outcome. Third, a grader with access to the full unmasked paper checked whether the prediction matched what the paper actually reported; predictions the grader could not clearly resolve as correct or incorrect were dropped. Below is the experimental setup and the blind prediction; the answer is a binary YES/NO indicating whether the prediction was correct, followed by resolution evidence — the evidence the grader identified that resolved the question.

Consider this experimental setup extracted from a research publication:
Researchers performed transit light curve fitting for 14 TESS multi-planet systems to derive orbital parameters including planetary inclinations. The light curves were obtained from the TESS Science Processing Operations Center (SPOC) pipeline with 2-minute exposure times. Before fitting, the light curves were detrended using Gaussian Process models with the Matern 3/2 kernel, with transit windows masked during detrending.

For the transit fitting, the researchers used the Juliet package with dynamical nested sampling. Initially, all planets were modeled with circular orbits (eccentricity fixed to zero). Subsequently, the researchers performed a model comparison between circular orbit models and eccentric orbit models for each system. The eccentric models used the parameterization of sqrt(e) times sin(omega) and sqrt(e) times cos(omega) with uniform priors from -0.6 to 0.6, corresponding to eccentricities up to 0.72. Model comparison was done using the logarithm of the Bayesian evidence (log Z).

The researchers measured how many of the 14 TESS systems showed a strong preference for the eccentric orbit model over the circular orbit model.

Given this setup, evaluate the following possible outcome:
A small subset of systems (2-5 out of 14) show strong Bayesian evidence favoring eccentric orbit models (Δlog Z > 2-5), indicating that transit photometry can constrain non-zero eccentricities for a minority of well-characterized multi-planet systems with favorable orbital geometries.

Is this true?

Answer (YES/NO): NO